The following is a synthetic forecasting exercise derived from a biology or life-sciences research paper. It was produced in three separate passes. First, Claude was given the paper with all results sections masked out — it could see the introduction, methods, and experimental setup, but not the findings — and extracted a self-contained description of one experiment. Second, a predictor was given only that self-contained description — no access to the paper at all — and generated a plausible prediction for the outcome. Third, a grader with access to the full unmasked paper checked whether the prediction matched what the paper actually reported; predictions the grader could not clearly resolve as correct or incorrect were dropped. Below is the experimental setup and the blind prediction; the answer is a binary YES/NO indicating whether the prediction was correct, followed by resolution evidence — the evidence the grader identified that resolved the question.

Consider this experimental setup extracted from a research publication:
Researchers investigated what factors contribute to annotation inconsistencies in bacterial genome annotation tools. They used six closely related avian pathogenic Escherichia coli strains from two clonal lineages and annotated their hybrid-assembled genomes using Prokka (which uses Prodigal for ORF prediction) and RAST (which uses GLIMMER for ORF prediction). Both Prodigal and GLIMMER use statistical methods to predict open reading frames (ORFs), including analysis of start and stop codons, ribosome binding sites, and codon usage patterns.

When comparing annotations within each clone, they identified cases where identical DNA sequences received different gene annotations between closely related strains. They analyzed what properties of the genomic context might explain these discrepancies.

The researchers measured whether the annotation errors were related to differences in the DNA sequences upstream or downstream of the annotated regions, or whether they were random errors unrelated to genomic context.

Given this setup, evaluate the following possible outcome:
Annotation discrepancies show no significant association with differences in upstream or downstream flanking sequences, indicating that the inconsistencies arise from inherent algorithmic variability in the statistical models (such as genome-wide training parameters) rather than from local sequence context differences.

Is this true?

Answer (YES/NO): NO